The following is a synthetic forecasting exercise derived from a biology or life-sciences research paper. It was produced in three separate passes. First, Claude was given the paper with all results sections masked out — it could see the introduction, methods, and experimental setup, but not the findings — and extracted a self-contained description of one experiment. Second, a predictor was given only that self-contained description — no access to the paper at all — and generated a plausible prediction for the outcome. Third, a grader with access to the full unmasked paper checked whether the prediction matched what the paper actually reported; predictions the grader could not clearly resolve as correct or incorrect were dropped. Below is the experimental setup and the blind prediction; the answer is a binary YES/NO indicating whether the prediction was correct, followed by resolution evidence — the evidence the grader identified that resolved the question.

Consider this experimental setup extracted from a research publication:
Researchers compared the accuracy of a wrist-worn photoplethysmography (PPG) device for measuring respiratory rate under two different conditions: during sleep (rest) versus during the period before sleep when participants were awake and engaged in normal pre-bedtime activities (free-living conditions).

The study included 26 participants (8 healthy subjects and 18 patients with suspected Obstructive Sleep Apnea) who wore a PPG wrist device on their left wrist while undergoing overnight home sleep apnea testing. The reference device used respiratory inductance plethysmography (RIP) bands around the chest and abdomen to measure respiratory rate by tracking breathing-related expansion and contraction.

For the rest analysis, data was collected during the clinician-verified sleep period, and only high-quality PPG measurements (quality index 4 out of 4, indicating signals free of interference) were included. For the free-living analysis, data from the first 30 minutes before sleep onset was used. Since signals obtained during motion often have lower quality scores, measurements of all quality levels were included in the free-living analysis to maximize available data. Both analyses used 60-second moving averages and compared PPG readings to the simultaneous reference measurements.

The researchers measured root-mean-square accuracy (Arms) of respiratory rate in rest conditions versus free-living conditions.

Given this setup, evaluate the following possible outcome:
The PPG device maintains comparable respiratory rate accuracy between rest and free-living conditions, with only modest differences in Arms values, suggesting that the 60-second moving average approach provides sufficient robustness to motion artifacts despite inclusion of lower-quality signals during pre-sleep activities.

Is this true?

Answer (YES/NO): NO